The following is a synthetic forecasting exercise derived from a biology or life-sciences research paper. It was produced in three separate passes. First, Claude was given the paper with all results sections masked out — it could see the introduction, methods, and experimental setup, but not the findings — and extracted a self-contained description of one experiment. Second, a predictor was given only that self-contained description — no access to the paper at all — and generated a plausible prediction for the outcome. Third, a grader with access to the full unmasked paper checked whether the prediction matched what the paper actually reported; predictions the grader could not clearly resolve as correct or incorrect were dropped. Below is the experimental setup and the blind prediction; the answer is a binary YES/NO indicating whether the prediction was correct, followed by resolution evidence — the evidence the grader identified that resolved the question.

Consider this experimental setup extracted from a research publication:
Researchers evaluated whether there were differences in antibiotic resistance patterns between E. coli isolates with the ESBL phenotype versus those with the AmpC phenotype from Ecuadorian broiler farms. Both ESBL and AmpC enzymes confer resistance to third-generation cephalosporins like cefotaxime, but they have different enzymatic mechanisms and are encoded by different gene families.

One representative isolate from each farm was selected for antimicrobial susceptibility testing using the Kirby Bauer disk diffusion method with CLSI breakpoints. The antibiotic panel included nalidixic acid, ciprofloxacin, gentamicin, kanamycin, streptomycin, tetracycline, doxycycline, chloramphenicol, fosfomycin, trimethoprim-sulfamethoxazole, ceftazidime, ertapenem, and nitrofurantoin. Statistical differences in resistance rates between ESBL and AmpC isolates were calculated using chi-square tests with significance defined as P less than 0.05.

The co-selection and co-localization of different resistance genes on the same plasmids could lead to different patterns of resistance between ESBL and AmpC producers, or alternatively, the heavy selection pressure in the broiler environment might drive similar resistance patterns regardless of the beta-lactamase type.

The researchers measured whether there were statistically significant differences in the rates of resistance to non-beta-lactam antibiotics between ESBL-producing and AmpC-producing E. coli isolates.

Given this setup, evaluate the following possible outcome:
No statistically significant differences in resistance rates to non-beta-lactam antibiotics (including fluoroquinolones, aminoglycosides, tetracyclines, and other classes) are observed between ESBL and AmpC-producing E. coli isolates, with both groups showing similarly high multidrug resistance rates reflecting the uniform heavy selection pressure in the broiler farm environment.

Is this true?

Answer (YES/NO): NO